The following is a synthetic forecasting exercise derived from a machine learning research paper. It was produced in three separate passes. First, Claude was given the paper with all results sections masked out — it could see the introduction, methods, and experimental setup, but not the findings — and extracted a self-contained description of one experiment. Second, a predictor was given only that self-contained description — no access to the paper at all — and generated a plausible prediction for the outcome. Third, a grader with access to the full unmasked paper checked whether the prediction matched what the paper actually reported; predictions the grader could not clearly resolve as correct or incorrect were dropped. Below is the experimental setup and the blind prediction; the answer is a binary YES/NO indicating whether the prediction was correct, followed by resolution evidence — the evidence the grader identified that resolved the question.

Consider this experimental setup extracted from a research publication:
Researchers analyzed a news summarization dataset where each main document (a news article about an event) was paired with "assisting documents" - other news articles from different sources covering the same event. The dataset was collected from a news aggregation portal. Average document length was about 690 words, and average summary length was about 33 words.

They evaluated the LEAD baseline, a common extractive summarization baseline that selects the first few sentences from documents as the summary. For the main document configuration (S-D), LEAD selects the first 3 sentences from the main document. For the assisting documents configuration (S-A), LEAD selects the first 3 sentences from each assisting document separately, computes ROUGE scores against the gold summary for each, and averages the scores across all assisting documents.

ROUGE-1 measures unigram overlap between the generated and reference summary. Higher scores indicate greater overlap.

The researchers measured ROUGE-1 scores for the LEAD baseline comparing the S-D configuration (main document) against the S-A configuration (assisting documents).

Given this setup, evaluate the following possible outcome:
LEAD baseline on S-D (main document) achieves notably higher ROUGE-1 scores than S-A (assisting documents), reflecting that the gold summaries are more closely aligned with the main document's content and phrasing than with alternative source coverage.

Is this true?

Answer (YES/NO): YES